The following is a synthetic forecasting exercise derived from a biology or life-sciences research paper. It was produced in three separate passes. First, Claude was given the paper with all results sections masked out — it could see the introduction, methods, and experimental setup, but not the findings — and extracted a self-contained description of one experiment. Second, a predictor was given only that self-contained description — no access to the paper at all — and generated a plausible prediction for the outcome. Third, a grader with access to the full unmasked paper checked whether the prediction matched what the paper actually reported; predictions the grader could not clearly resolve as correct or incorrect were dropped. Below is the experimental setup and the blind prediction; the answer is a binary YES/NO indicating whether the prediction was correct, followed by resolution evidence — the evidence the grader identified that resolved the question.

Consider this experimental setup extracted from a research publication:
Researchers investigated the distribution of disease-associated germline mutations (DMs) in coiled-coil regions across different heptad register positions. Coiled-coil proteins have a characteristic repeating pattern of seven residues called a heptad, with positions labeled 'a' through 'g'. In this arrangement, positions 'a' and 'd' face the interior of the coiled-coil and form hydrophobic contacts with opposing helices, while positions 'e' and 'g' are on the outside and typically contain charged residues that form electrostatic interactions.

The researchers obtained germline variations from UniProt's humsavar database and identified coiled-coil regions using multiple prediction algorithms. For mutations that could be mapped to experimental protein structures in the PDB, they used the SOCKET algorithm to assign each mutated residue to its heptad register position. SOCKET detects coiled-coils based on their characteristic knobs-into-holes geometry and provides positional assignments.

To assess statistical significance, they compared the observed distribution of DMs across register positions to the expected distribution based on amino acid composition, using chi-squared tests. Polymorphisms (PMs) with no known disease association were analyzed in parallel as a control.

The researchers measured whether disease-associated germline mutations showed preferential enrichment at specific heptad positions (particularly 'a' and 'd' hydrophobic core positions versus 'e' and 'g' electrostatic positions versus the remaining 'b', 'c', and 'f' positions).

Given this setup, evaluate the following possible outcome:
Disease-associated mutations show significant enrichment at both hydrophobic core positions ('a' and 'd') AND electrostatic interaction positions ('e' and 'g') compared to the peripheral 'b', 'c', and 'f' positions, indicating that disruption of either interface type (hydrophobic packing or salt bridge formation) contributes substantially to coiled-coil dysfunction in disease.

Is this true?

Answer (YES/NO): NO